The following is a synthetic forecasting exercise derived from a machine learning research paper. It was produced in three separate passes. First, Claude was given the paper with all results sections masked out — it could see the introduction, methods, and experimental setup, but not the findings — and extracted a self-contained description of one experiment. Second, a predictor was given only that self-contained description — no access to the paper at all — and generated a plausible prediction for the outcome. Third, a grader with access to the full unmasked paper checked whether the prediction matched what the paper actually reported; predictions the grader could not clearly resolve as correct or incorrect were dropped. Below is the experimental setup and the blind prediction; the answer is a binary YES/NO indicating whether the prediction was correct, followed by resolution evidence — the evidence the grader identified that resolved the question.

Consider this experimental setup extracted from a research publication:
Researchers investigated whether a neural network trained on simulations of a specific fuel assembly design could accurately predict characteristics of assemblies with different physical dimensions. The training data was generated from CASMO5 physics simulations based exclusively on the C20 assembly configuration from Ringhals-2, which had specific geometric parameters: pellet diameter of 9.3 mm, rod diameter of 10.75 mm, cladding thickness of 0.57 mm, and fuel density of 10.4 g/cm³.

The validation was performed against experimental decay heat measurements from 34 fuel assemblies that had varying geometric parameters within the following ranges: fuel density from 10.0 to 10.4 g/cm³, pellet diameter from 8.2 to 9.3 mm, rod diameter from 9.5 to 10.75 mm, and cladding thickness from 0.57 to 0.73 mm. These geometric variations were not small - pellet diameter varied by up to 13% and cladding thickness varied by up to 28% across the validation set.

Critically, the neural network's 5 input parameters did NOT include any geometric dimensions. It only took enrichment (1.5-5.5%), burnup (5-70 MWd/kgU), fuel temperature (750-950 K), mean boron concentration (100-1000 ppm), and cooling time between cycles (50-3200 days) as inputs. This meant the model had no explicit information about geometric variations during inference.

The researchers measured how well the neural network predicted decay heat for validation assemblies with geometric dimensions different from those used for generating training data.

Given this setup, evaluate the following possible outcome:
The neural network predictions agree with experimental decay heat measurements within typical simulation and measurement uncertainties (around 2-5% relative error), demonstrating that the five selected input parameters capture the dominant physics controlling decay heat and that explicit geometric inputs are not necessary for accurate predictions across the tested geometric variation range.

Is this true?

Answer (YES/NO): YES